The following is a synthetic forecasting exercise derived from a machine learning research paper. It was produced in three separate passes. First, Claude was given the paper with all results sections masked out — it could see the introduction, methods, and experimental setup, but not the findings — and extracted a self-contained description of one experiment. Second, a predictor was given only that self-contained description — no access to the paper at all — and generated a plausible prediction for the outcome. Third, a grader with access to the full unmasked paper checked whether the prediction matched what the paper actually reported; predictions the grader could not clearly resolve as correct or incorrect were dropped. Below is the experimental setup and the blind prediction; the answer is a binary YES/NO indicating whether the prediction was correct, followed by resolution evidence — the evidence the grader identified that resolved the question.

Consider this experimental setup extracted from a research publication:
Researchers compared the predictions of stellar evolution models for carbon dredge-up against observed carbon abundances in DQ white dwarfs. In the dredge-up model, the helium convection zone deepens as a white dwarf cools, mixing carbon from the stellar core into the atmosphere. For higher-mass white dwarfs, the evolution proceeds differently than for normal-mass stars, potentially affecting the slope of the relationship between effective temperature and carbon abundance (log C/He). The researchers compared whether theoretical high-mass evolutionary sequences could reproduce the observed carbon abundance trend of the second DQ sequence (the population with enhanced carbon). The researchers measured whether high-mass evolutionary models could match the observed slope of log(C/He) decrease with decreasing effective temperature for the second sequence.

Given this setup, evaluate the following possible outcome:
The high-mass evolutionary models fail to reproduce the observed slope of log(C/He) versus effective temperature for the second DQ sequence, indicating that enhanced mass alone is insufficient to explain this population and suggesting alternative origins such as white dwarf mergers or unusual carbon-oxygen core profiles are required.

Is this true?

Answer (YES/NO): YES